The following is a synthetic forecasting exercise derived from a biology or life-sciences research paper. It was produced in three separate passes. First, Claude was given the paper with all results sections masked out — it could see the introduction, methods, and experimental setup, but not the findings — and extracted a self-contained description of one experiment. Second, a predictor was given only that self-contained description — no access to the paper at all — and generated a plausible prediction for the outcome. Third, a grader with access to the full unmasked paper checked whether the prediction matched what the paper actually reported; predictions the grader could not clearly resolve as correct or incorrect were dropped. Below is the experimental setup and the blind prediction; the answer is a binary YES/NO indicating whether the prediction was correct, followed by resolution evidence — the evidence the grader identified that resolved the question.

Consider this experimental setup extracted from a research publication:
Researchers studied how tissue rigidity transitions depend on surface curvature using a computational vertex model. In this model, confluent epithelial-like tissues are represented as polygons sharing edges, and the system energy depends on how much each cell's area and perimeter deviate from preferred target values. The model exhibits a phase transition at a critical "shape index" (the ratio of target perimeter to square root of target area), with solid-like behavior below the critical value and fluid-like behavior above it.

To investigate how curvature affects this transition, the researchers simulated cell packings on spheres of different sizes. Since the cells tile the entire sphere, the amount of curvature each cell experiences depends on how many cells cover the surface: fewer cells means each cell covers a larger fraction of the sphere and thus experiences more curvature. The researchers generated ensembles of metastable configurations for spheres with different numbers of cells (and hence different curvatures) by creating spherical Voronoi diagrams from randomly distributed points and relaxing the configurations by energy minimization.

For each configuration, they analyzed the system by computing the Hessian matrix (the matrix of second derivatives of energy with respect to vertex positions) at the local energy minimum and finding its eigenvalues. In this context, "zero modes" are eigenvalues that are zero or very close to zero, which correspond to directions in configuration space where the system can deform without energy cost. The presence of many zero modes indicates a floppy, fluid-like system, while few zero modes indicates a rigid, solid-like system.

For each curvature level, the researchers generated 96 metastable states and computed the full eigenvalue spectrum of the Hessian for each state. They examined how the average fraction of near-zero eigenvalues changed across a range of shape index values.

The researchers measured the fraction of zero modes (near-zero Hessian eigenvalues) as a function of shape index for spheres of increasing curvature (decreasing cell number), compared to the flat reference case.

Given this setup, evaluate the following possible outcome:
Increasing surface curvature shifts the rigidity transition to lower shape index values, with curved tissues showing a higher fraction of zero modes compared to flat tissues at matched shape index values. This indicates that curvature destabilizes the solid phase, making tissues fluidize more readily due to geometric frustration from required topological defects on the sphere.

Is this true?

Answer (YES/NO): YES